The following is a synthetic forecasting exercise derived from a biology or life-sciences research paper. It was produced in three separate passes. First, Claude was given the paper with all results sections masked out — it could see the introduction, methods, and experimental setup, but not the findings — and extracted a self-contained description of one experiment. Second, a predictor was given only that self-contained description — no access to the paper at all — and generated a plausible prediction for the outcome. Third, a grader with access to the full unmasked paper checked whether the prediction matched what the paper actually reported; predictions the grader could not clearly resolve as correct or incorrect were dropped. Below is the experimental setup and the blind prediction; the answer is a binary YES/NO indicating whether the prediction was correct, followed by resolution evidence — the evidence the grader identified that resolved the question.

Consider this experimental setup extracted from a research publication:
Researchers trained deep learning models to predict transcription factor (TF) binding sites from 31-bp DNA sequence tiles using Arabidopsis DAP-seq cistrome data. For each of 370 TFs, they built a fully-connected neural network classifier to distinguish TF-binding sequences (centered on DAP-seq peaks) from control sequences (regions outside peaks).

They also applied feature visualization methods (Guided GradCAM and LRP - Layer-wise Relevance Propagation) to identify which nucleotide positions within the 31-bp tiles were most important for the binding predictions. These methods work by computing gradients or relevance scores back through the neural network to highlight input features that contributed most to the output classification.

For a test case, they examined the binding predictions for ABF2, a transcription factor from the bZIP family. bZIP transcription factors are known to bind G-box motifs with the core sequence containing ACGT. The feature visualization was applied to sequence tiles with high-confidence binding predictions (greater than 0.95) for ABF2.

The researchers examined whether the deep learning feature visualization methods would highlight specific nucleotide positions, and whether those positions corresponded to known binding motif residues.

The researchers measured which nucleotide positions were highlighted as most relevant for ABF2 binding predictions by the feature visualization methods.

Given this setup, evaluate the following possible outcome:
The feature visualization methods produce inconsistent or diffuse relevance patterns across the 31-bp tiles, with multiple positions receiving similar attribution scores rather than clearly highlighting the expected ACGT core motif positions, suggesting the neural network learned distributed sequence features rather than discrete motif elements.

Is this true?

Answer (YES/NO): NO